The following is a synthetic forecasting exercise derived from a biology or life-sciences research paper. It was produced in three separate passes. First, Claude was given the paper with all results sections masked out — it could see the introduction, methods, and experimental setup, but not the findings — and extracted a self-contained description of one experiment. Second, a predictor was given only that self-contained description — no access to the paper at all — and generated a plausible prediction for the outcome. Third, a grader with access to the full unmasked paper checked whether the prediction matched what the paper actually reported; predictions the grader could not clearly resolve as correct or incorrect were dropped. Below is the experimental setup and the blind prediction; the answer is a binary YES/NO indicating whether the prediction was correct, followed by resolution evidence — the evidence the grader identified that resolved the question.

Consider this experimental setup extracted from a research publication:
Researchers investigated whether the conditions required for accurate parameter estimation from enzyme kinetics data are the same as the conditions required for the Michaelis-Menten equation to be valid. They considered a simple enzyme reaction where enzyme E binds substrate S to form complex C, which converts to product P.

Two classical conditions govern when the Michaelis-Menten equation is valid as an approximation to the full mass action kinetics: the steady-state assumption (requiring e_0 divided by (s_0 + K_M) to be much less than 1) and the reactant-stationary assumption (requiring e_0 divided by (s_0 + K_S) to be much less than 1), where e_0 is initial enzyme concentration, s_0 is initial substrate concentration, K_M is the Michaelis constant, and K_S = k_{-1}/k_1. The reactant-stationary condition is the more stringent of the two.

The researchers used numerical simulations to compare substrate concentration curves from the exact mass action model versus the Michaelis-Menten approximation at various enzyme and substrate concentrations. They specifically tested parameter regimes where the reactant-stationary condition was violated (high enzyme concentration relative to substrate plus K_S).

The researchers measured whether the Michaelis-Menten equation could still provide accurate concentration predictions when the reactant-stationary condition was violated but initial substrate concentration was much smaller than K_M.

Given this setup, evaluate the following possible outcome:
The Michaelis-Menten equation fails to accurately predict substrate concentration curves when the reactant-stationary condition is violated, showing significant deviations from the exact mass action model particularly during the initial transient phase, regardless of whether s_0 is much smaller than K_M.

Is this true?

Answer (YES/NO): NO